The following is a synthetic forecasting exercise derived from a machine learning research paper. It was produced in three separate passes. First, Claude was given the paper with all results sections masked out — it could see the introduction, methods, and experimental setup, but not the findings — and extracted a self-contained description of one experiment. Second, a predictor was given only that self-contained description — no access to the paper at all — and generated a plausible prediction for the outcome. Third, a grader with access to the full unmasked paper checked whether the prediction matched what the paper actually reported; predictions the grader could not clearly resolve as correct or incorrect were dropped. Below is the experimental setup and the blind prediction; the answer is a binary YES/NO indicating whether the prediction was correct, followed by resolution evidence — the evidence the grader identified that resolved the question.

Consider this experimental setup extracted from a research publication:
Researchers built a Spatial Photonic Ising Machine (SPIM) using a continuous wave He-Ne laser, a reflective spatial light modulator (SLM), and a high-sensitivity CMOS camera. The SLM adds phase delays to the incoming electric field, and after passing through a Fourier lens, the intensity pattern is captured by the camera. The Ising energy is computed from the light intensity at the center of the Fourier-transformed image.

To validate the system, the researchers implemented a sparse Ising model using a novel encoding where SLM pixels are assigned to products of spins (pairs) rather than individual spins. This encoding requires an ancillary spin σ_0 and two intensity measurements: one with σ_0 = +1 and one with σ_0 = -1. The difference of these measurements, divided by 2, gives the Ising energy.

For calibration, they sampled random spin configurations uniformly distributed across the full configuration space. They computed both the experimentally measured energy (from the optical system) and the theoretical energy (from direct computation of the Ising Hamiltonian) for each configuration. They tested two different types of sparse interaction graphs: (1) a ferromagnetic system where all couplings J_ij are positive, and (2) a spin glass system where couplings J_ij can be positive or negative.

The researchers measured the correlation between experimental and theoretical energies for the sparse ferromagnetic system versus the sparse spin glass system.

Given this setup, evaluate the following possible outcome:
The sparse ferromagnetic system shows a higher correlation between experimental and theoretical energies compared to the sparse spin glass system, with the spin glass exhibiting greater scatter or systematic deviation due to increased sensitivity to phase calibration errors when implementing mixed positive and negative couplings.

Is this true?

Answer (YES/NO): NO